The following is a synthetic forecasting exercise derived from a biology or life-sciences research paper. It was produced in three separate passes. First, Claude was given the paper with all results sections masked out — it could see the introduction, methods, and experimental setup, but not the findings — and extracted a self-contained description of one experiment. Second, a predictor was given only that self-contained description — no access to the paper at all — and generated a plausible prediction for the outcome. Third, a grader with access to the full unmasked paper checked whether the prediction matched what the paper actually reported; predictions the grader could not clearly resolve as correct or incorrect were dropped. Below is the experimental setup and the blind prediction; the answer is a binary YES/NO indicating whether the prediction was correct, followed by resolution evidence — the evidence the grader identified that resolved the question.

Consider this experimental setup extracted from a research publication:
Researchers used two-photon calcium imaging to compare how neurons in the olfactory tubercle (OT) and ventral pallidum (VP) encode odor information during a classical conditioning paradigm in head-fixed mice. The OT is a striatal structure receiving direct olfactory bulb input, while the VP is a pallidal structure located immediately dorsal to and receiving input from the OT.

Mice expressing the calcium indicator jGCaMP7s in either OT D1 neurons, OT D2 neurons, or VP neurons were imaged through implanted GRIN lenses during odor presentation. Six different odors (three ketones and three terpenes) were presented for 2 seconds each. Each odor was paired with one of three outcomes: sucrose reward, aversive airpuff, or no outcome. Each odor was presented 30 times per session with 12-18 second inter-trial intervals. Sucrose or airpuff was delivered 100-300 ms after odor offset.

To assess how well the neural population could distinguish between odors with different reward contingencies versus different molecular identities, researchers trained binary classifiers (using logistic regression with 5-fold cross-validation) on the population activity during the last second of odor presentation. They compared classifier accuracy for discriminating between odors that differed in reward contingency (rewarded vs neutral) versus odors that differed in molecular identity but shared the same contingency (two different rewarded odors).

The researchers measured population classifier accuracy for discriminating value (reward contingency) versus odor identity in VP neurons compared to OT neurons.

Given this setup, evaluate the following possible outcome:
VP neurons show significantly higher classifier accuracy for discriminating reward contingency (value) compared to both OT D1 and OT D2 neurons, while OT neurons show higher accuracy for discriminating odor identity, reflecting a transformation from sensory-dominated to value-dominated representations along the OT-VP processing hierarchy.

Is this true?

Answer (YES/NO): NO